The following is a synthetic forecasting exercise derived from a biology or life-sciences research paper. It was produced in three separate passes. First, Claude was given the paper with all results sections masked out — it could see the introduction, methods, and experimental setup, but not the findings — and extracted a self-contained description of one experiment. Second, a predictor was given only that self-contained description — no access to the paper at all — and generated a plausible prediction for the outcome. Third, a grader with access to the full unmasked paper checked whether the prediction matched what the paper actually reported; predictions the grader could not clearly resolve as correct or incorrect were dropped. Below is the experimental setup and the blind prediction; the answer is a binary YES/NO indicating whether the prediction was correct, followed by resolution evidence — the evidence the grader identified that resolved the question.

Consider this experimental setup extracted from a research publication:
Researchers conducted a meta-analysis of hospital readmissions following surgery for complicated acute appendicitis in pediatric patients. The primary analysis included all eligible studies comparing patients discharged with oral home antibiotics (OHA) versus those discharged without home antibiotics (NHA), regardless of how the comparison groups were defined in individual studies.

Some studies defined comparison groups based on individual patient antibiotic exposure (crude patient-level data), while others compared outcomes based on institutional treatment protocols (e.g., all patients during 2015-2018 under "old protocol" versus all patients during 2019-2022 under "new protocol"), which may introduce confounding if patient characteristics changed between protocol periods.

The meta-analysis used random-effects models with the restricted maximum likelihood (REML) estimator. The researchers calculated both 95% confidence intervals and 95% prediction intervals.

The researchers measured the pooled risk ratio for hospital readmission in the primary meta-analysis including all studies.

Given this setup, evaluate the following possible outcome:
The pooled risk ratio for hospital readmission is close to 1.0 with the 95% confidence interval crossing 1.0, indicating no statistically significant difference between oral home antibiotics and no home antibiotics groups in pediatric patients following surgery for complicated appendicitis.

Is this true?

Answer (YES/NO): YES